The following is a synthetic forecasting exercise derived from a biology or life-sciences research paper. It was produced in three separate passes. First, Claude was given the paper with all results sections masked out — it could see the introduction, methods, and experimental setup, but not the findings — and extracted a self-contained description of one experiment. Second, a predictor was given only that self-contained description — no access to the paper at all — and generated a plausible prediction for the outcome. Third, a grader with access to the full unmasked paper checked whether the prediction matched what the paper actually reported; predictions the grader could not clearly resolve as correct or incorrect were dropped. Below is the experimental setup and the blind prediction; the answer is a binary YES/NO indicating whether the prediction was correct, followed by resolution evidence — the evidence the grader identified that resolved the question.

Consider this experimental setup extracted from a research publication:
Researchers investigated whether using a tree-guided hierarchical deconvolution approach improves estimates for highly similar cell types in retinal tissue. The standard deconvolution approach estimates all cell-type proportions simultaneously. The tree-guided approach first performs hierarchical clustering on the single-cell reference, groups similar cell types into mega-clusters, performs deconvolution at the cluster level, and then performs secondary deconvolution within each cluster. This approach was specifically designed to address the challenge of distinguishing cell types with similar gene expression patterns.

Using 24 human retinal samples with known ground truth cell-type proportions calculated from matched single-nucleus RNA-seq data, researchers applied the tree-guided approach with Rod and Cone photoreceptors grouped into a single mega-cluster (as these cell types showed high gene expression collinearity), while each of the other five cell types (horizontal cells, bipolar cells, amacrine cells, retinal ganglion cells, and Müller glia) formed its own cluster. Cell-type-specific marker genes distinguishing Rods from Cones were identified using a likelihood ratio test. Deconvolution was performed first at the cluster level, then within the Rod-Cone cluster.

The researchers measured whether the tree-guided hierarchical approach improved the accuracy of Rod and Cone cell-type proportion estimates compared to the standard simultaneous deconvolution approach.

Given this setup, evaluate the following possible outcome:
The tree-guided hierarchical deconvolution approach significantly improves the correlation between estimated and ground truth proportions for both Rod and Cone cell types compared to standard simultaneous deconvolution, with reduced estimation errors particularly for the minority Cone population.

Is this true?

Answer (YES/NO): NO